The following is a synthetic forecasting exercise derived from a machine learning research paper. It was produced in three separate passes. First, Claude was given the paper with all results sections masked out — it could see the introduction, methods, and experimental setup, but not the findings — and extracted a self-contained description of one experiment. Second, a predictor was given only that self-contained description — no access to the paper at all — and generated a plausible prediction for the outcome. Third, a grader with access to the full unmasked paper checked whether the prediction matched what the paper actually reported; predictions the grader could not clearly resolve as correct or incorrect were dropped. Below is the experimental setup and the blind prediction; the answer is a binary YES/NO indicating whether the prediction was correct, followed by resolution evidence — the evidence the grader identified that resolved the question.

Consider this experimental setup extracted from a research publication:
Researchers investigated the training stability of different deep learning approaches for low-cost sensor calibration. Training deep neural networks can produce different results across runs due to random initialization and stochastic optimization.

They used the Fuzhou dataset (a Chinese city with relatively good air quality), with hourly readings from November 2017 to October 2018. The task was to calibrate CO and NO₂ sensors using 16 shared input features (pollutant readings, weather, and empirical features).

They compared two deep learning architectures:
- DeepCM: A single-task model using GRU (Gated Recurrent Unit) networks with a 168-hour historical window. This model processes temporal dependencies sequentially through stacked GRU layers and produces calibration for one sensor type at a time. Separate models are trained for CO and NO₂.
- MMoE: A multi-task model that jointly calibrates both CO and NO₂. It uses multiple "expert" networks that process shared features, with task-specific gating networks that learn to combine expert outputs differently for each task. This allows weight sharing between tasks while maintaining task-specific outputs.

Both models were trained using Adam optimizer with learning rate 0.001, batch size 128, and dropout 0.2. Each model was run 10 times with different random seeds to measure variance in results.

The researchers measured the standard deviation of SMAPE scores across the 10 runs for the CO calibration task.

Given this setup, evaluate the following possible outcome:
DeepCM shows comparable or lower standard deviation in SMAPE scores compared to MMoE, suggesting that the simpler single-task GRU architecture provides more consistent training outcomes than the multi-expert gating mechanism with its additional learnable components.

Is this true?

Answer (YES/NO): YES